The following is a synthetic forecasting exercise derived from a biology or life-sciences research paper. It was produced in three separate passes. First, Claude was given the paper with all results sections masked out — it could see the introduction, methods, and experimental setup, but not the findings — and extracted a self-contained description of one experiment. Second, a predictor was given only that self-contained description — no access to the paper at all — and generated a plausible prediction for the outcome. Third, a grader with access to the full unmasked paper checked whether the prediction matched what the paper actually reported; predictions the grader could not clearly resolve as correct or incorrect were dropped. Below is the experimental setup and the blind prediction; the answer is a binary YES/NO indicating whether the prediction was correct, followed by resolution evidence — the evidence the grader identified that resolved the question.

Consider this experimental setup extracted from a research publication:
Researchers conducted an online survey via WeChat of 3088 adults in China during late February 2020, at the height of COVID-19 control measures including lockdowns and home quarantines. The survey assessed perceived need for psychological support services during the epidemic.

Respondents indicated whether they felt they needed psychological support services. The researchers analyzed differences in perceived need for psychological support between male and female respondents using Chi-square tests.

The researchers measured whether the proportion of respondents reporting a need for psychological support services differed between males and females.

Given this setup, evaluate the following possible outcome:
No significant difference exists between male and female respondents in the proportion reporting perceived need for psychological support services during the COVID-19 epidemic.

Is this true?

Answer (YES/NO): NO